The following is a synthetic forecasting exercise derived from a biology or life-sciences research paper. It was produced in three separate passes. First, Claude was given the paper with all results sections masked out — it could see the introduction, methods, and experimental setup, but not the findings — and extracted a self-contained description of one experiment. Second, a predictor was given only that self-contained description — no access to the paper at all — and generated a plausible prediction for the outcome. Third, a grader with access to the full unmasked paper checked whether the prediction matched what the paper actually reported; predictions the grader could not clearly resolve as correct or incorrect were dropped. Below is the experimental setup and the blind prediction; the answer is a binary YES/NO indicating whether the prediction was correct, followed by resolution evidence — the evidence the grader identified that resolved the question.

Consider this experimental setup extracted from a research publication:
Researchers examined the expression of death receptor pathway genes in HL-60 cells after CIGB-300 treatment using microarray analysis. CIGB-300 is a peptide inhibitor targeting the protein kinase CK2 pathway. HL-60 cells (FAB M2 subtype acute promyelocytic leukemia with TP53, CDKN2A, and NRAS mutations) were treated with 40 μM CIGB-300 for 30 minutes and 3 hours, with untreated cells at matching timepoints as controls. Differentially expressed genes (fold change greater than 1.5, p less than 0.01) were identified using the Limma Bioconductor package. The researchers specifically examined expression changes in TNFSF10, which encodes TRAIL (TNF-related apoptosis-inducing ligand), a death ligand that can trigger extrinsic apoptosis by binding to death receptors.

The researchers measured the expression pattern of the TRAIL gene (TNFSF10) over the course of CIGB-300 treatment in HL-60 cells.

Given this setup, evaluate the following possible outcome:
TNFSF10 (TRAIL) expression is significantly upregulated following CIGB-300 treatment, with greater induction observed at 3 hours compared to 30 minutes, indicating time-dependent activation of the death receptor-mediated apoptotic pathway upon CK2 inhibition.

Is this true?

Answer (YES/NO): YES